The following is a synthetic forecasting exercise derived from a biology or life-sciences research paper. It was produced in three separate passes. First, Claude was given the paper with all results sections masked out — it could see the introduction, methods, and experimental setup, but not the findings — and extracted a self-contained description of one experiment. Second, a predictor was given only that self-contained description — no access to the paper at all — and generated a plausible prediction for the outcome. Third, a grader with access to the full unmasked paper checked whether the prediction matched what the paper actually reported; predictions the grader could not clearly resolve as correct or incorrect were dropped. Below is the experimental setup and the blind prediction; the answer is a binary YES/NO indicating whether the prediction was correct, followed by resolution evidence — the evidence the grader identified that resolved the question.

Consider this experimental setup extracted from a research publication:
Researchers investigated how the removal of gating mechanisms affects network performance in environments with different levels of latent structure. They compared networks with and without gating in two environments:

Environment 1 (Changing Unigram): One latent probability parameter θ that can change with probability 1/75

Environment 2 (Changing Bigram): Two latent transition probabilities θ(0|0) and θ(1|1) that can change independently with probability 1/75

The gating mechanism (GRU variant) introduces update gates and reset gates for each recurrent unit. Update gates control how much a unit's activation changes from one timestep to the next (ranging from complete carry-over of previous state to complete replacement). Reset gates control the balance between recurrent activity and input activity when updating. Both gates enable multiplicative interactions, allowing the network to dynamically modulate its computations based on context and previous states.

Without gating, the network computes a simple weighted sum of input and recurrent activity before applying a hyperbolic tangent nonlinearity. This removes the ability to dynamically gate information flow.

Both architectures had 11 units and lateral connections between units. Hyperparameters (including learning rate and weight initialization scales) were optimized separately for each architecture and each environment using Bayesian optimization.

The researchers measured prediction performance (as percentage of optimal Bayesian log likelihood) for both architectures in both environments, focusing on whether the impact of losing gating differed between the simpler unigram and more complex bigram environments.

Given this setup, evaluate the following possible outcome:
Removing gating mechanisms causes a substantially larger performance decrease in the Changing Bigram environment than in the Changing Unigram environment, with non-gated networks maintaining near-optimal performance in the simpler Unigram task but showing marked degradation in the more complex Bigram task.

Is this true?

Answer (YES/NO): NO